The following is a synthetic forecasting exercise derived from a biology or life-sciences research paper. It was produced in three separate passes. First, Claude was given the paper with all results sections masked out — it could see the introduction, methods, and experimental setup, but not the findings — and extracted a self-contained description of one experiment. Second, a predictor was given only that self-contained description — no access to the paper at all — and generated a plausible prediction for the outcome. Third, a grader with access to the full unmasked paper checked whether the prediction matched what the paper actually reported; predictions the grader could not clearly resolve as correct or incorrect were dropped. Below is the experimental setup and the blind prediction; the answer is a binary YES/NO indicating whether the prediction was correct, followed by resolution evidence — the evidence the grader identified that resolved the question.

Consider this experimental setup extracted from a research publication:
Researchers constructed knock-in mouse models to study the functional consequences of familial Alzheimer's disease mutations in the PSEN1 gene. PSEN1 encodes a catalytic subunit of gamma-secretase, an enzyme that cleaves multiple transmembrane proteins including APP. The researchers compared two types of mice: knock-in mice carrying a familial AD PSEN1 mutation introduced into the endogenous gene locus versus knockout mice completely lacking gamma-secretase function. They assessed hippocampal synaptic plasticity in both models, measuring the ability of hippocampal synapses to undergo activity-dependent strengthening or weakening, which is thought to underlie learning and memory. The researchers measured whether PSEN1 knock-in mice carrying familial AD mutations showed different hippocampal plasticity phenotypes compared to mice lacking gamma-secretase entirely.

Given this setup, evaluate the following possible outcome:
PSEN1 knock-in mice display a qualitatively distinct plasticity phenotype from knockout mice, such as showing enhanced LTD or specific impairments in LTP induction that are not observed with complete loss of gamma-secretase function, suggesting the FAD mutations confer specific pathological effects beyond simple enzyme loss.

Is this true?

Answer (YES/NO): NO